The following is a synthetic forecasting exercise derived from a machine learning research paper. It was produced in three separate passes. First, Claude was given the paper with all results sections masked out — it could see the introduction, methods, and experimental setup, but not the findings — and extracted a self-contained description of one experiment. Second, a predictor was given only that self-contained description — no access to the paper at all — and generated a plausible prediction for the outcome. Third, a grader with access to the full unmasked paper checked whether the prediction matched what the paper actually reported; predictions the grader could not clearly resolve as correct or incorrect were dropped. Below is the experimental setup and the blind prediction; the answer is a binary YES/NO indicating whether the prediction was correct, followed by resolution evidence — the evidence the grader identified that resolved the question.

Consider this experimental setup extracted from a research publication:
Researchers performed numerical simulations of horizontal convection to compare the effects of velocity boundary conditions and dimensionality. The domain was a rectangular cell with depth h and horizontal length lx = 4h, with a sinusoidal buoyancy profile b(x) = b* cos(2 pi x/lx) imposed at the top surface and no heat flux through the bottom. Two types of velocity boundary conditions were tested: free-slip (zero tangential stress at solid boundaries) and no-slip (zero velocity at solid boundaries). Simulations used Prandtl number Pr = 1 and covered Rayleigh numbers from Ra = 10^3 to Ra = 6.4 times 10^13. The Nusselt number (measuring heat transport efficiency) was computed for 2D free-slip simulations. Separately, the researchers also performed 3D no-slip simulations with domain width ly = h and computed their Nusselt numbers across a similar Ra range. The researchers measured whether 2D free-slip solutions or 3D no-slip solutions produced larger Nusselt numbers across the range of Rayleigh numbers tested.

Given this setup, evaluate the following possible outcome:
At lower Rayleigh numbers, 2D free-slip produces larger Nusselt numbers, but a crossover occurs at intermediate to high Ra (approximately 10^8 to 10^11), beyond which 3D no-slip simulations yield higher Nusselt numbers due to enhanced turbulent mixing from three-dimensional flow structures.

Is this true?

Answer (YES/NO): NO